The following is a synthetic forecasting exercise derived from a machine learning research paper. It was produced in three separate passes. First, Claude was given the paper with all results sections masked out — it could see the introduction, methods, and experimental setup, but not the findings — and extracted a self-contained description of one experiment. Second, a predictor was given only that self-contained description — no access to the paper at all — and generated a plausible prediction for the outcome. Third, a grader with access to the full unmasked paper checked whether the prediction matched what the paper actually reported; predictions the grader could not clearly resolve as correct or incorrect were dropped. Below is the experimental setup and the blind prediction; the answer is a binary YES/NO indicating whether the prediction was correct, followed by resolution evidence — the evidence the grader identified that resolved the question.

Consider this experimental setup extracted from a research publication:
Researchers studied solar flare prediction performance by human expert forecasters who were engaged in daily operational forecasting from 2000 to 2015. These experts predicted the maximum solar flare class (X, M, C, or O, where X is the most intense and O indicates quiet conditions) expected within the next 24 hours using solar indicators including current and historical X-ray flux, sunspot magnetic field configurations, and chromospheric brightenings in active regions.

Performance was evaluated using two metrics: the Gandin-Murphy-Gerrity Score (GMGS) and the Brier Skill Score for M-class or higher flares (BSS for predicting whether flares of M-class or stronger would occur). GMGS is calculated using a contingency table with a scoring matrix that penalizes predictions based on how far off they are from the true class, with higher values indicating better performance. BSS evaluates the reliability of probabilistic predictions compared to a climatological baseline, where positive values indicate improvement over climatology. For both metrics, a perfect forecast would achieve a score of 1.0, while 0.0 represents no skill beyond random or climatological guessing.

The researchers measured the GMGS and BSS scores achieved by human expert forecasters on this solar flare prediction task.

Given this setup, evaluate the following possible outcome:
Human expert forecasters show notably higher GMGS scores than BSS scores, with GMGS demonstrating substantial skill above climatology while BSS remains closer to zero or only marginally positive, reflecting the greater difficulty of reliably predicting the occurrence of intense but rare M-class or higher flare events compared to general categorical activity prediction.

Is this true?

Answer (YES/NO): YES